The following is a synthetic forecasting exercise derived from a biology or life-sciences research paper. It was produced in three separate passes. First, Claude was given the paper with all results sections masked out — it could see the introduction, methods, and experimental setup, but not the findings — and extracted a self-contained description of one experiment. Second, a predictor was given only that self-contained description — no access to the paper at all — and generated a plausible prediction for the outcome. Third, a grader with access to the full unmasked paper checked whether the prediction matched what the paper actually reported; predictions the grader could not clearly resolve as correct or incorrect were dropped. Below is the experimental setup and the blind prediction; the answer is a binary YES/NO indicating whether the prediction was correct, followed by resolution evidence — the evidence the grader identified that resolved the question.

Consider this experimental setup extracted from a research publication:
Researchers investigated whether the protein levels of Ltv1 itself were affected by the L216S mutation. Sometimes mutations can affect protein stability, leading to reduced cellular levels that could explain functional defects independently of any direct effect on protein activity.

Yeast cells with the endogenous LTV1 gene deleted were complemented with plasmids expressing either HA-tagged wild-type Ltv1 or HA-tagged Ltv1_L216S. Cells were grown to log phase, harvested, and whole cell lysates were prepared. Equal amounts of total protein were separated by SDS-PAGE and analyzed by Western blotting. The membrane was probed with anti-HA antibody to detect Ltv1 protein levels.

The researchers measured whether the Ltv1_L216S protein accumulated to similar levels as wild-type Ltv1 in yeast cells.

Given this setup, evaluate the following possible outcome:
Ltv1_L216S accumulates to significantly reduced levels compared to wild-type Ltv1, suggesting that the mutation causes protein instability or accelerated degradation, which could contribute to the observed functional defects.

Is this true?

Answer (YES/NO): NO